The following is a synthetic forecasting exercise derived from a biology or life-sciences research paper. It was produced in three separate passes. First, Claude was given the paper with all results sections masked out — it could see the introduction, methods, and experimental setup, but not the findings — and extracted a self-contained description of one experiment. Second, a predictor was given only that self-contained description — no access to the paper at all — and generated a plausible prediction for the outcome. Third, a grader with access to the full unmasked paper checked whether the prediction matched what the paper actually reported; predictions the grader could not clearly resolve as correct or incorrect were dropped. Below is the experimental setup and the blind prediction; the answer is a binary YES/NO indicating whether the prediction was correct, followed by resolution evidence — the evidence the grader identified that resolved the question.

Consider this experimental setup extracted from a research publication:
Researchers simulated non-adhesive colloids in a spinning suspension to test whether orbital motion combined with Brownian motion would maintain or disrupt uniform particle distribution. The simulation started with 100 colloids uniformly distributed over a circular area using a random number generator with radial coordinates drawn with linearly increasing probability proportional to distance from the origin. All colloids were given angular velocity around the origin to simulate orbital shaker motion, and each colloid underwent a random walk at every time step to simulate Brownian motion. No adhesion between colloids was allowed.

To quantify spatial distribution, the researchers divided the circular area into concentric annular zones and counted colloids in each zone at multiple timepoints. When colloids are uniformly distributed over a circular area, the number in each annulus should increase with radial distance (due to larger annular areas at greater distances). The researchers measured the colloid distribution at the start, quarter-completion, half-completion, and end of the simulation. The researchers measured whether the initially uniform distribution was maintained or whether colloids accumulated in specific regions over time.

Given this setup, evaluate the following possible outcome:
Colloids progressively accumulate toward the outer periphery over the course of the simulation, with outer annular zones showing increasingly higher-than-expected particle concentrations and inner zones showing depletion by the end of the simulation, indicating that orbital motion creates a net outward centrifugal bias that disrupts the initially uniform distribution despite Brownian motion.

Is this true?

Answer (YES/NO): NO